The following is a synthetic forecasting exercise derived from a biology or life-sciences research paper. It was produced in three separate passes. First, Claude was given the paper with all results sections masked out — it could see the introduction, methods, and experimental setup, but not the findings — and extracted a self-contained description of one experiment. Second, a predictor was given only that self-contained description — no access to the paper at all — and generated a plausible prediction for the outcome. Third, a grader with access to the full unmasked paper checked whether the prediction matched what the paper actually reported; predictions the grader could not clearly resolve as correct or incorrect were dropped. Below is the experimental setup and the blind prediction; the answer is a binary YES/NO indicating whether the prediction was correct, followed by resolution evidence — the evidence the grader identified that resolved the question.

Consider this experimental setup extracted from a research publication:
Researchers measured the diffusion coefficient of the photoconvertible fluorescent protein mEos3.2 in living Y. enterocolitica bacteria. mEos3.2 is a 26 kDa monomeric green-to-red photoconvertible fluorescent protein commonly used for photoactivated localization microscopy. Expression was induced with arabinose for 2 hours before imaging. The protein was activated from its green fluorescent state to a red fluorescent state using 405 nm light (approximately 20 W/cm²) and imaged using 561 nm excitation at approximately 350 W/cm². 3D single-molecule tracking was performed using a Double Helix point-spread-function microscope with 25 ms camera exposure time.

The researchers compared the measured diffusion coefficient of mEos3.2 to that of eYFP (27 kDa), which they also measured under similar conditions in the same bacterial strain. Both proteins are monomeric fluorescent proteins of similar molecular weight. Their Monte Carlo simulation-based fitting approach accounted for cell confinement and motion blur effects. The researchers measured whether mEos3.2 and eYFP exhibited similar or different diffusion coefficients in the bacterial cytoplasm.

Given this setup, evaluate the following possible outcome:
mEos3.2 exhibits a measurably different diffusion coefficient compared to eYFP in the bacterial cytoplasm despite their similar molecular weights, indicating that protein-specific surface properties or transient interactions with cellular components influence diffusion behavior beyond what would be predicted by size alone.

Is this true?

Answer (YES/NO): YES